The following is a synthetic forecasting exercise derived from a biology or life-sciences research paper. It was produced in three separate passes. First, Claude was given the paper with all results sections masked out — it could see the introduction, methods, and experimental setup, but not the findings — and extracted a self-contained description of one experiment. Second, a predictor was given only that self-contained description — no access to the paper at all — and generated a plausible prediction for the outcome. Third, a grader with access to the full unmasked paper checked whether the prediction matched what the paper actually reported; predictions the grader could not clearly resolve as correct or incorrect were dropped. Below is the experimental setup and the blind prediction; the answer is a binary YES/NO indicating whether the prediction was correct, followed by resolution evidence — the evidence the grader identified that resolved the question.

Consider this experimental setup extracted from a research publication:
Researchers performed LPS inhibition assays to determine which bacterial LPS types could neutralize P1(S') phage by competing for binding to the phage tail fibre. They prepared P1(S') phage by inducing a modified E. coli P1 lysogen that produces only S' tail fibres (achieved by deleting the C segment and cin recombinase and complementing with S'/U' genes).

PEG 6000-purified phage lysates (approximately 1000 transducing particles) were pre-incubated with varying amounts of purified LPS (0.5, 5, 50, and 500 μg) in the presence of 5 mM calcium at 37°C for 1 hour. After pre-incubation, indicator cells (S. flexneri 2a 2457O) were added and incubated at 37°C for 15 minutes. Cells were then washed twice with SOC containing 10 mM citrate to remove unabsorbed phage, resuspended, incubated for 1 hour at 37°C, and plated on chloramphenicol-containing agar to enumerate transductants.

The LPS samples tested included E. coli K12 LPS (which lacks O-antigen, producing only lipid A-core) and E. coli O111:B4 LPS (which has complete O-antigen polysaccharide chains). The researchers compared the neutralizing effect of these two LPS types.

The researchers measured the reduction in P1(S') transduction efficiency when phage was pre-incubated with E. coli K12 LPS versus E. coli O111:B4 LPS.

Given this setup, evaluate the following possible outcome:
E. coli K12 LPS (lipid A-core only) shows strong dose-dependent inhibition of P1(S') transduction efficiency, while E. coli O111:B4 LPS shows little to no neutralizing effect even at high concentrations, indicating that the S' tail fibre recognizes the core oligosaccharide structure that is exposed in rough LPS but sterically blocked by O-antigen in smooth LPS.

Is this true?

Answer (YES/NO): NO